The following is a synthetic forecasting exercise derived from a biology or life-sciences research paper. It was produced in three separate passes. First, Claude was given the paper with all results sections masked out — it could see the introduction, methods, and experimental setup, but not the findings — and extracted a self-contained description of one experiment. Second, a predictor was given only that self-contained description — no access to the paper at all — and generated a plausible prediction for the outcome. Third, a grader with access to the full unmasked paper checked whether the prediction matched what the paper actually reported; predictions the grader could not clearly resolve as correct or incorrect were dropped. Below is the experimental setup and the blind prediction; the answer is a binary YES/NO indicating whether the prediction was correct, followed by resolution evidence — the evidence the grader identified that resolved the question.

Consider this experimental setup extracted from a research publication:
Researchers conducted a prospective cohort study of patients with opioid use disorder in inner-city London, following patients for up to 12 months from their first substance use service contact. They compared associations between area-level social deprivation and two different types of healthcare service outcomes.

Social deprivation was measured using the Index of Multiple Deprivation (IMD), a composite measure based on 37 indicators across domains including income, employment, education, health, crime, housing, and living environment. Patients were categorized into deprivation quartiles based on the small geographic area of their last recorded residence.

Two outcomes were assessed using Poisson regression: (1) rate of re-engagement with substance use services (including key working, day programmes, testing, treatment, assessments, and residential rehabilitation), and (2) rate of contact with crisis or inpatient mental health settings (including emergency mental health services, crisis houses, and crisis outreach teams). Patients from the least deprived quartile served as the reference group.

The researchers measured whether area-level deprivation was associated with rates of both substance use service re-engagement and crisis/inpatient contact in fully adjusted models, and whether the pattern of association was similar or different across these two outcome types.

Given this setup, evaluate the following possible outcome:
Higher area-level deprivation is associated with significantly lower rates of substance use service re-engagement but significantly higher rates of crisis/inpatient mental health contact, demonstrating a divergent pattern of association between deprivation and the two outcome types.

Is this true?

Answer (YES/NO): NO